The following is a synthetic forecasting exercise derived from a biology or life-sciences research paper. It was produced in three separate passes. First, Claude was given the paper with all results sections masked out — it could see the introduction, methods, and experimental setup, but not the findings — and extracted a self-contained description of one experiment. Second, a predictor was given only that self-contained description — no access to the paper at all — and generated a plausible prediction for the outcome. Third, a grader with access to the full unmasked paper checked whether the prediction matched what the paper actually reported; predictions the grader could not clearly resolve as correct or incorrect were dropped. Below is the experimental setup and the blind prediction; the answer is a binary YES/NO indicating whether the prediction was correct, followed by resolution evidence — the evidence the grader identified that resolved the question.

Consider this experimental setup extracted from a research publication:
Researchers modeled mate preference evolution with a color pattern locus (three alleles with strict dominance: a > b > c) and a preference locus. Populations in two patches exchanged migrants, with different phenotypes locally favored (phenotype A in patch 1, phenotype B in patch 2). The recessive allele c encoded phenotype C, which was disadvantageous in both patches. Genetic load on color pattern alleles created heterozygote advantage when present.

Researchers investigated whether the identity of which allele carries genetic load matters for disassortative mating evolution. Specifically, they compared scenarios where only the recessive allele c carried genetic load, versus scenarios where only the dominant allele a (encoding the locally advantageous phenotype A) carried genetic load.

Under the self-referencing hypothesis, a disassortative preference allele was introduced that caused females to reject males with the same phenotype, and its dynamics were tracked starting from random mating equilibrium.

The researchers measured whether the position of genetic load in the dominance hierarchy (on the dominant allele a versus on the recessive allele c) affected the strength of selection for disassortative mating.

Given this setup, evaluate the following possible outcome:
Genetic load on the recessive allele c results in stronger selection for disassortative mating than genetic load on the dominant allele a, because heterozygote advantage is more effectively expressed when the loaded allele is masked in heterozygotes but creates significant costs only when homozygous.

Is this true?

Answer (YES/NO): NO